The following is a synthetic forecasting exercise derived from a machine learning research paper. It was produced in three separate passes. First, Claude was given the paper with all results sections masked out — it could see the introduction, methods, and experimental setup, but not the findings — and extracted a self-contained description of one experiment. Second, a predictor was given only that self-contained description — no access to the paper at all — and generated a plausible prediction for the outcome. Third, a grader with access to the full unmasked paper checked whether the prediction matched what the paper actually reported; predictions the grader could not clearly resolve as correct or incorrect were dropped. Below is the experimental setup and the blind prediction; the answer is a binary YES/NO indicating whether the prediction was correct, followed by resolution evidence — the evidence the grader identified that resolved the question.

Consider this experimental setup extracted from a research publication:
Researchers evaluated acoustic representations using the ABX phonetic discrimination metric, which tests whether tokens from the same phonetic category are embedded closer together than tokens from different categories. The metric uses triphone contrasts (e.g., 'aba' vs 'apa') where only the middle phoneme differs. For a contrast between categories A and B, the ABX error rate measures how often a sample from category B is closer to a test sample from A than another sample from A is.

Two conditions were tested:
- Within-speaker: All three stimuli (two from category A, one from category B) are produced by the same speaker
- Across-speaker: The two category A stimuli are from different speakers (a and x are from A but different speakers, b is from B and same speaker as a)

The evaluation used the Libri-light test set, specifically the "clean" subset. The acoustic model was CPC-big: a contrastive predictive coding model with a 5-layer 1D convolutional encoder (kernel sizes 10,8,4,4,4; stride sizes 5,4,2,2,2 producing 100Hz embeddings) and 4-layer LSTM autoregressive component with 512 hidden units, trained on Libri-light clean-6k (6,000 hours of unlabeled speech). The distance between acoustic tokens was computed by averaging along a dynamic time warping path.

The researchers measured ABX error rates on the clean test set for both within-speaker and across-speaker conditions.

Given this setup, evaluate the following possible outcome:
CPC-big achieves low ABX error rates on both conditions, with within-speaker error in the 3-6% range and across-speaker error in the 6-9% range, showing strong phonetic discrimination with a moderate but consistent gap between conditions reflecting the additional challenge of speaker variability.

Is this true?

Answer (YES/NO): NO